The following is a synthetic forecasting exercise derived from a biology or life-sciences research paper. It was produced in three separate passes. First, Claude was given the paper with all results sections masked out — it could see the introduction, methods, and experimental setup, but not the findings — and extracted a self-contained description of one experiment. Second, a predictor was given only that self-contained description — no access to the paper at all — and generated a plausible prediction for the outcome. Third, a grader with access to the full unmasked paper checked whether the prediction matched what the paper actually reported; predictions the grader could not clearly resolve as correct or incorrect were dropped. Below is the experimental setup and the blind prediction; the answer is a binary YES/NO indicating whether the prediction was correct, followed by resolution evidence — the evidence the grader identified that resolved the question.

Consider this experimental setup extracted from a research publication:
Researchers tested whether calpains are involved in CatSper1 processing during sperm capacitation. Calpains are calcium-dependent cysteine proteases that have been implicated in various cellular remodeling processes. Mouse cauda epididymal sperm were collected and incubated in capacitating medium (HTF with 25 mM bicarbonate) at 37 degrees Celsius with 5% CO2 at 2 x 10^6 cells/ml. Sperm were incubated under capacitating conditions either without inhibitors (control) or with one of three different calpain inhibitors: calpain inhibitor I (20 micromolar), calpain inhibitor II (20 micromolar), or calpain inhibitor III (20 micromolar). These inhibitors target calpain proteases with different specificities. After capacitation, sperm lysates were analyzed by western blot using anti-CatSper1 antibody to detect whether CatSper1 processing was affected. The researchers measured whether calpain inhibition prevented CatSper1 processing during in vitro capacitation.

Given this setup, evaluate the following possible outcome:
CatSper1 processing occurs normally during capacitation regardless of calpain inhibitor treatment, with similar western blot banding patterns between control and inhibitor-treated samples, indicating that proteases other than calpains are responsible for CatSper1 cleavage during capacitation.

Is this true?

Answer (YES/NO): NO